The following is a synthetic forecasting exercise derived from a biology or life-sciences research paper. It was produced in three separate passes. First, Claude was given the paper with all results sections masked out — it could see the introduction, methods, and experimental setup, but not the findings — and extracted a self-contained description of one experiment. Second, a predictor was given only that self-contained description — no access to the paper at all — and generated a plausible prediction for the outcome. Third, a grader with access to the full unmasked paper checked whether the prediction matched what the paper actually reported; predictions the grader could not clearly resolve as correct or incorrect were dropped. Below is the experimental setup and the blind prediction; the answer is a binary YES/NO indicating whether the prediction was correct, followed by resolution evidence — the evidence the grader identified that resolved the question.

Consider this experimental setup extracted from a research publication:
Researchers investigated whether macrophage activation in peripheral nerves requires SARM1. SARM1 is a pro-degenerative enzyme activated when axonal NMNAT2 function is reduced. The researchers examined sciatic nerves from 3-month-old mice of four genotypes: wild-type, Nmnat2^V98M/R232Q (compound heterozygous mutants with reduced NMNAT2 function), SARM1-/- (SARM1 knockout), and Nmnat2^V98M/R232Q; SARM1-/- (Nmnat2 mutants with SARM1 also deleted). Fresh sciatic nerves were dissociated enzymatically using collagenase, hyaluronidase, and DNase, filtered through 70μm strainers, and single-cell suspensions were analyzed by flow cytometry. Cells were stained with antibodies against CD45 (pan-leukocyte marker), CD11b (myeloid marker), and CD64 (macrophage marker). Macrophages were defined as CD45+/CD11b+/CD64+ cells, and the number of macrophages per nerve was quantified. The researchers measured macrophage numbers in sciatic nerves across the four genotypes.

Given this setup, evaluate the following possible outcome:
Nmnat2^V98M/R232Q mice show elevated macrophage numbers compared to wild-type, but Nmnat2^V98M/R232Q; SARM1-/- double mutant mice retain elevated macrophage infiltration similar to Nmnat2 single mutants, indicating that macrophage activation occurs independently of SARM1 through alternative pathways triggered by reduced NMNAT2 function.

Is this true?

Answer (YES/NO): NO